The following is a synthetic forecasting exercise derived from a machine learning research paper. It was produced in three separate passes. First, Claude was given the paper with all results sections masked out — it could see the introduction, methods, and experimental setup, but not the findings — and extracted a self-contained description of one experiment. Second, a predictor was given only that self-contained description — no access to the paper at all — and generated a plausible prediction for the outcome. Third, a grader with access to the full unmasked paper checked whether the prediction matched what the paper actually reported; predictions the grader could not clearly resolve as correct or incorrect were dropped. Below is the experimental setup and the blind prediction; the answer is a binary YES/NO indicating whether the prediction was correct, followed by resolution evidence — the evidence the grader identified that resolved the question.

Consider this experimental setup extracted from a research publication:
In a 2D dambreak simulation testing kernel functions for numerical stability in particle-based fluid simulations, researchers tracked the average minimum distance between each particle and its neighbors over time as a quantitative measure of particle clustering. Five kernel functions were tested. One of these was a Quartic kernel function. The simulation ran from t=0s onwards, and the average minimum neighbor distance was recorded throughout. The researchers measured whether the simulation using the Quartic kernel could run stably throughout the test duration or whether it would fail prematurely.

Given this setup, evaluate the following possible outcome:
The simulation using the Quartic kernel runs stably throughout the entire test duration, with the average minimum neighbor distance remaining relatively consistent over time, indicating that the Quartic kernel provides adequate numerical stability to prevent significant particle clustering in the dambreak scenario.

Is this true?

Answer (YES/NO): NO